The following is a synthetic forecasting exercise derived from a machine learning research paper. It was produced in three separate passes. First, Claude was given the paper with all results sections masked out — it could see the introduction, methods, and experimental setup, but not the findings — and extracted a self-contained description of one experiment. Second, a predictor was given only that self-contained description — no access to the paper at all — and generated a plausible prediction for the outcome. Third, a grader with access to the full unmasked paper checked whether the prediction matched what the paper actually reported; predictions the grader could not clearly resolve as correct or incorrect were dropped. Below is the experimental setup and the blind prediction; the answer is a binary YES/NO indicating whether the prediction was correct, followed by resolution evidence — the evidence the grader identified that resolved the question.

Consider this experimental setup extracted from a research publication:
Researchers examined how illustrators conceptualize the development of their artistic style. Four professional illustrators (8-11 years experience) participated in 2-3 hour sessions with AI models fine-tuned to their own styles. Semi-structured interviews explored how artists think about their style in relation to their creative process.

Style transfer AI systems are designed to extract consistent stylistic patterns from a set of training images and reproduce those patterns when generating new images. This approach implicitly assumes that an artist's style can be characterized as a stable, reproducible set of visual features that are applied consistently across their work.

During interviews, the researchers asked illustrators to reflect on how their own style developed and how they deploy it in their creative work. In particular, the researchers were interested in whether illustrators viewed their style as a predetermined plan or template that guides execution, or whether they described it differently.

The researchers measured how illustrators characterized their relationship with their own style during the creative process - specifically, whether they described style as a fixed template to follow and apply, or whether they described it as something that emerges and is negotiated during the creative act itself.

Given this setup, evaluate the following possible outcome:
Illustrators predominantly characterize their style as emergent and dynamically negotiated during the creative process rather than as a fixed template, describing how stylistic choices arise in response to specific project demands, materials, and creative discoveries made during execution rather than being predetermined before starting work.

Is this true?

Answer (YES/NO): YES